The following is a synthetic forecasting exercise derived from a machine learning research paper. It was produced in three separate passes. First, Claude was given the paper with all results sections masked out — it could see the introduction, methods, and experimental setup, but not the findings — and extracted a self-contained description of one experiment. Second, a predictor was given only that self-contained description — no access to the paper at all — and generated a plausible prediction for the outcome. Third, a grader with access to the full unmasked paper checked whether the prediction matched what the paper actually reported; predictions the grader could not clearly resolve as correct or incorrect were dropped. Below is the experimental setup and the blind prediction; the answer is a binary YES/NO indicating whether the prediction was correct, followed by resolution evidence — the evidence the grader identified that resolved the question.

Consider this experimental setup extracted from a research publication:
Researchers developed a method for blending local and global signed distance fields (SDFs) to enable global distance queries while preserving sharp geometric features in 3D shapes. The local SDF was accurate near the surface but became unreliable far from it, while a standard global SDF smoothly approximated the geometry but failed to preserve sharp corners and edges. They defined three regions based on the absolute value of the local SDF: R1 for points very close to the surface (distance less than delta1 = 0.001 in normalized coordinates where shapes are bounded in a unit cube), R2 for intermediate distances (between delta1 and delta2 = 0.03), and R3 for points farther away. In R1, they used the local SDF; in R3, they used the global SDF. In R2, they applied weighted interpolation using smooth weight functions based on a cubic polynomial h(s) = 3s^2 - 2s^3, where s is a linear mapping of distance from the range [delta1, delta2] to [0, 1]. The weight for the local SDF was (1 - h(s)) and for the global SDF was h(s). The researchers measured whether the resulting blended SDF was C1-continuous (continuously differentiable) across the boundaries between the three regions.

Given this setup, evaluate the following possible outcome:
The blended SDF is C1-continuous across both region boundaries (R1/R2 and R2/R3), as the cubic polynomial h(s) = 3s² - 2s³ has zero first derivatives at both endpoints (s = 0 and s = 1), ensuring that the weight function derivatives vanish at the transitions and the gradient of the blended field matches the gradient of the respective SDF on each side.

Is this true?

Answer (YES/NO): YES